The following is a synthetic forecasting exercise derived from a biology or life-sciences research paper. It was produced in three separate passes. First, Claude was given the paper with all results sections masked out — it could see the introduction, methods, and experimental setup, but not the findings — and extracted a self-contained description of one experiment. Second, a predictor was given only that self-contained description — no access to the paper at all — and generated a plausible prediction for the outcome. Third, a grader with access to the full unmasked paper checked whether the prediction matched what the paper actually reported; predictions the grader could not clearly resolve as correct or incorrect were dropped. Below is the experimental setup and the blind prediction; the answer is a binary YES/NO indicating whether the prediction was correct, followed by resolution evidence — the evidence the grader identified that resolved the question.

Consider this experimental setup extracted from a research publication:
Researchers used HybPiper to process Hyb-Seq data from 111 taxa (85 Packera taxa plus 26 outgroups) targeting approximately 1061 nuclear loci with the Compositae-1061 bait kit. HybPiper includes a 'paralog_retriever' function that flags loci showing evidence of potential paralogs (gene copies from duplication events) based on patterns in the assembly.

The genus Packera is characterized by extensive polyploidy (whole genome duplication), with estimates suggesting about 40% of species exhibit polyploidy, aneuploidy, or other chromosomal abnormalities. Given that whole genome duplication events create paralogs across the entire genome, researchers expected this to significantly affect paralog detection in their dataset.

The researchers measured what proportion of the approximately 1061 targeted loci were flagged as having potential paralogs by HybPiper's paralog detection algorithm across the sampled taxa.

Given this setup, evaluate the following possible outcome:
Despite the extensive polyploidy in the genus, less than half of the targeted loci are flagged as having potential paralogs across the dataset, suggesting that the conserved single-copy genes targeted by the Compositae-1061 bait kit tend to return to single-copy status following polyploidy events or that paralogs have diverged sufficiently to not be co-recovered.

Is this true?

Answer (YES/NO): NO